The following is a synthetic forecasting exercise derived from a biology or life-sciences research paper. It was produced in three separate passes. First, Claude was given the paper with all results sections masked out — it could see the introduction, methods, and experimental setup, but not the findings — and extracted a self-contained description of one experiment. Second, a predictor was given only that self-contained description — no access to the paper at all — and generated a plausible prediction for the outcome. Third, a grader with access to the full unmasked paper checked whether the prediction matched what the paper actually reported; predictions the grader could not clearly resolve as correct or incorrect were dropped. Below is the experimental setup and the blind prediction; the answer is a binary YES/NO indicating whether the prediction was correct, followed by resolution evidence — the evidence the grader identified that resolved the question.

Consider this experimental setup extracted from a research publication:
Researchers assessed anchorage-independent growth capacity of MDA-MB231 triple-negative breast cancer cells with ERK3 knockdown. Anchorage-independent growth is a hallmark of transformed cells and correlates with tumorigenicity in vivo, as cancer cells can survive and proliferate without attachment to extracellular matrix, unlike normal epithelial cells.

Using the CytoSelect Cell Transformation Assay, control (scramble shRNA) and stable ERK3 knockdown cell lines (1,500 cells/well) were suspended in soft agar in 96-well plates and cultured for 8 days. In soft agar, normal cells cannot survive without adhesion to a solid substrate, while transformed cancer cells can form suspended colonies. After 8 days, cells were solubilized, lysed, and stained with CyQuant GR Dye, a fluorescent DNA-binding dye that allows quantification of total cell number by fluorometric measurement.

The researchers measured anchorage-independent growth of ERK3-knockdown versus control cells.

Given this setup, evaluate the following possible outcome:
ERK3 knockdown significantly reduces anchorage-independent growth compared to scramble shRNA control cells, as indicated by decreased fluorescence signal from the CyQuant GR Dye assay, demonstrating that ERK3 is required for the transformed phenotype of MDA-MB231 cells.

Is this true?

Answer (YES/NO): YES